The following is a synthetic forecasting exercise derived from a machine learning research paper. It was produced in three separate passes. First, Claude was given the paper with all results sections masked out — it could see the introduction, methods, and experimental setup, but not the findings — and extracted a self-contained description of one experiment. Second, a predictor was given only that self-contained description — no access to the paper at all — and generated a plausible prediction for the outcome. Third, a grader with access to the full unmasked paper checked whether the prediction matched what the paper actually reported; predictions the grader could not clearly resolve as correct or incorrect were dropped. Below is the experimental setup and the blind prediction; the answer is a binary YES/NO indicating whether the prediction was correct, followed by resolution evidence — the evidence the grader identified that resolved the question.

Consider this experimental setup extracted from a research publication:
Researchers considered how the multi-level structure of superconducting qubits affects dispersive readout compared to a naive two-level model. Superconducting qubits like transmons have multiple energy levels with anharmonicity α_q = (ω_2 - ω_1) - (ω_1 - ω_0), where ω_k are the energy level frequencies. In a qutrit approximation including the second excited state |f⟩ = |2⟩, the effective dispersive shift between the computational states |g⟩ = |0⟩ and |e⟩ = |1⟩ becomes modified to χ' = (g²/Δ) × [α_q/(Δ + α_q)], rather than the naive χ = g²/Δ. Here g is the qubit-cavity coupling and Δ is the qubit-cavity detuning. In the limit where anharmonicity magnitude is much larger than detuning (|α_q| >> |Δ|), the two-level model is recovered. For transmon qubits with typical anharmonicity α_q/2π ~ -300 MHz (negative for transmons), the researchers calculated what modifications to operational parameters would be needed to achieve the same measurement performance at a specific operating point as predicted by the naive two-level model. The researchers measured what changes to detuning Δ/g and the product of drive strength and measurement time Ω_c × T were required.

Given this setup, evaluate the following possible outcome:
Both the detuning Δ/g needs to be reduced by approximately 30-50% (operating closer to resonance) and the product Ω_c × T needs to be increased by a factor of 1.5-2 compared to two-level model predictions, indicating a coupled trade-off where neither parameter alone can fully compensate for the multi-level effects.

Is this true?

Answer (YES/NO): NO